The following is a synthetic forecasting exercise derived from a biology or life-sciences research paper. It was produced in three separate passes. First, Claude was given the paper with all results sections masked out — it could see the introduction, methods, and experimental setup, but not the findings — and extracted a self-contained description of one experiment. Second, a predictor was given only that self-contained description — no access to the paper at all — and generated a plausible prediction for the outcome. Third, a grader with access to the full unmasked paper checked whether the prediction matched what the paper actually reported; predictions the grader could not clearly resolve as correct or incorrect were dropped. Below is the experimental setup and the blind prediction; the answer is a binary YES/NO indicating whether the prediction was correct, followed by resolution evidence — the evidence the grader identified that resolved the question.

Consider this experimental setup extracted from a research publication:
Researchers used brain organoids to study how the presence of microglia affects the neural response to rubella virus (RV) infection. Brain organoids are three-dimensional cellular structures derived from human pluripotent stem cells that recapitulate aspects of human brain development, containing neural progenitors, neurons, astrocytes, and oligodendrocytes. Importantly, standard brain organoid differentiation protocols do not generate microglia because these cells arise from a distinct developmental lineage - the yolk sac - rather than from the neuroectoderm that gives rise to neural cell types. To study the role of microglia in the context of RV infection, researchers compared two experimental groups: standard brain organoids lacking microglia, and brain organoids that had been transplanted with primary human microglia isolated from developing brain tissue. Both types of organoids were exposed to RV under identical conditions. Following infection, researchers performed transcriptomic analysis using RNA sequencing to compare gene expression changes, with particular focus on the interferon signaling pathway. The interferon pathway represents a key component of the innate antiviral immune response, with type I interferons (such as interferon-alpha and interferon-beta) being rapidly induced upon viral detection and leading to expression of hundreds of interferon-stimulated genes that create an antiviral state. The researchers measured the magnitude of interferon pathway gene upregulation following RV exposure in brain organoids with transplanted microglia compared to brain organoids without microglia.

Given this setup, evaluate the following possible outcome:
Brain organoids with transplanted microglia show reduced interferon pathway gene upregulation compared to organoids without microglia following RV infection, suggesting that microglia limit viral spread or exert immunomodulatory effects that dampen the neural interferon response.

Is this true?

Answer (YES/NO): YES